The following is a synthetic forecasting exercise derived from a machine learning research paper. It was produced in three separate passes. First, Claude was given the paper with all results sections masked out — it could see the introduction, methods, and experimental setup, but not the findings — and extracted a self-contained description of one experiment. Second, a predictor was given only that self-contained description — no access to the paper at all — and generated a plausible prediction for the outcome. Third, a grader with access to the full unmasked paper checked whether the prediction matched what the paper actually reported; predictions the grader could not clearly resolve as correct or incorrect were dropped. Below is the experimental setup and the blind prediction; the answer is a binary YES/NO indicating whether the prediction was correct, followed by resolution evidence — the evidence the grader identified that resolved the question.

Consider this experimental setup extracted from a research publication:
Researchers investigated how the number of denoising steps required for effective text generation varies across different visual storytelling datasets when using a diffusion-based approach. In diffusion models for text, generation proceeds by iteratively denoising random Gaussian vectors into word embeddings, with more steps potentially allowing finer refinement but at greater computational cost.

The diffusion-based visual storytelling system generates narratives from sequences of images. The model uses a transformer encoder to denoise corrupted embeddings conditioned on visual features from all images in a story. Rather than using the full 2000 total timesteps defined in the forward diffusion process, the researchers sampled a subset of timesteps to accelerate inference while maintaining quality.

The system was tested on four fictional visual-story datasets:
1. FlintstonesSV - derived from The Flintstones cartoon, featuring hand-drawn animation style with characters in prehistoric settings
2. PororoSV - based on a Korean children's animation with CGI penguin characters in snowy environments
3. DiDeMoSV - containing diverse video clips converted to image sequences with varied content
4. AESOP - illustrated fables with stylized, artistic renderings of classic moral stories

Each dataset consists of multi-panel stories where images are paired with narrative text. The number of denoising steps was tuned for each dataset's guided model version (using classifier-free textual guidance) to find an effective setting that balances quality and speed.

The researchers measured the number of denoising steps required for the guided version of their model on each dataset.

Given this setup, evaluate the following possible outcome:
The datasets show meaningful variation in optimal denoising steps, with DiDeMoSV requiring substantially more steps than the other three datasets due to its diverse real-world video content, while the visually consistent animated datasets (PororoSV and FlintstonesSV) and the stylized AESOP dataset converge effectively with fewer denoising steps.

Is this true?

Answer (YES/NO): NO